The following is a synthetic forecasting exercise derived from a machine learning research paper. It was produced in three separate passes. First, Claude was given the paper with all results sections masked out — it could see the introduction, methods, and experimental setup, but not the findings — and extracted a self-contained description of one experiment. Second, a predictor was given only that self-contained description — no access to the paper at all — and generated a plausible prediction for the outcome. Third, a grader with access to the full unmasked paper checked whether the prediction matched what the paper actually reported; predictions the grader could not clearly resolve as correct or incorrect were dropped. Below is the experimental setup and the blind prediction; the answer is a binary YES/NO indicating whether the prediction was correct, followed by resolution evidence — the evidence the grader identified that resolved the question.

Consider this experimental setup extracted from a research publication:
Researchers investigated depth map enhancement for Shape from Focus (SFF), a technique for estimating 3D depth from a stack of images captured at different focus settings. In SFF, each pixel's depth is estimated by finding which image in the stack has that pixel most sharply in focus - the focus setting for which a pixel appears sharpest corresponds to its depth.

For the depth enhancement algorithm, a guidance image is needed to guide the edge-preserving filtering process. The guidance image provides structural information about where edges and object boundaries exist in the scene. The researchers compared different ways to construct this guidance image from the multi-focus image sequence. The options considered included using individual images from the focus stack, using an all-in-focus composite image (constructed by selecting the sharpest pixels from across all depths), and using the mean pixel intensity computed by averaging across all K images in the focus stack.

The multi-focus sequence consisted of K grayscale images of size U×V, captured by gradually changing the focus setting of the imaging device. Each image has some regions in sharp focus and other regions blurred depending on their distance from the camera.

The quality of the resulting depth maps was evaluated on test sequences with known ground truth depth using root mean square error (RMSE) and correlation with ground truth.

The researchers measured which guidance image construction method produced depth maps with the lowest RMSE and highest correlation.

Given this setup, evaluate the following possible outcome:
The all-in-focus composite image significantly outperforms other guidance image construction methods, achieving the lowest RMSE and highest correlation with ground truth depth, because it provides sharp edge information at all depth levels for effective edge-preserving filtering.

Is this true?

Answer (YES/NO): NO